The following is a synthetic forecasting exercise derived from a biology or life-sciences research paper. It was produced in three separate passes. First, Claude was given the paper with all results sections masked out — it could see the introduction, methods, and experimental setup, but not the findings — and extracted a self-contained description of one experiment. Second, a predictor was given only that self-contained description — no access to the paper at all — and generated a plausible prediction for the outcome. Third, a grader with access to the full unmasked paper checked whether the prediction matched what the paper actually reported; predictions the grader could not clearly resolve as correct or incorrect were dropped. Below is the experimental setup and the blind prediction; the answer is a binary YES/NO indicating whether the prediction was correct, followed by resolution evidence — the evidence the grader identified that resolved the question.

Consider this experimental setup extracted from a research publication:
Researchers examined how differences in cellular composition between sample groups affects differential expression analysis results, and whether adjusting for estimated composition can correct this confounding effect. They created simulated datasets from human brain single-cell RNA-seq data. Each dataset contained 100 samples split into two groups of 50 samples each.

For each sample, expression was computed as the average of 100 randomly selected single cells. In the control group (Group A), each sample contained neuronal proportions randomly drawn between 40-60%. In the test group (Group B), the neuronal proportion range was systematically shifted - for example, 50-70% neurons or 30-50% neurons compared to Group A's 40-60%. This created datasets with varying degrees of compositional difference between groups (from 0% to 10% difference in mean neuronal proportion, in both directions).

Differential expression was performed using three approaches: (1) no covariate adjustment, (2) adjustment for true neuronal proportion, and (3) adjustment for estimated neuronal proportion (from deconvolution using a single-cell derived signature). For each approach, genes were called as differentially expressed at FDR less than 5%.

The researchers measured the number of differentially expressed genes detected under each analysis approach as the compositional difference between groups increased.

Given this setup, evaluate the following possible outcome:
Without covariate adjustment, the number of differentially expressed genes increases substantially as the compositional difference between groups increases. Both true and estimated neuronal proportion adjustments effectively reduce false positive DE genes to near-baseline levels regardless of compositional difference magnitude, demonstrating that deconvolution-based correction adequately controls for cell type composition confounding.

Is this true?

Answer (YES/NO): YES